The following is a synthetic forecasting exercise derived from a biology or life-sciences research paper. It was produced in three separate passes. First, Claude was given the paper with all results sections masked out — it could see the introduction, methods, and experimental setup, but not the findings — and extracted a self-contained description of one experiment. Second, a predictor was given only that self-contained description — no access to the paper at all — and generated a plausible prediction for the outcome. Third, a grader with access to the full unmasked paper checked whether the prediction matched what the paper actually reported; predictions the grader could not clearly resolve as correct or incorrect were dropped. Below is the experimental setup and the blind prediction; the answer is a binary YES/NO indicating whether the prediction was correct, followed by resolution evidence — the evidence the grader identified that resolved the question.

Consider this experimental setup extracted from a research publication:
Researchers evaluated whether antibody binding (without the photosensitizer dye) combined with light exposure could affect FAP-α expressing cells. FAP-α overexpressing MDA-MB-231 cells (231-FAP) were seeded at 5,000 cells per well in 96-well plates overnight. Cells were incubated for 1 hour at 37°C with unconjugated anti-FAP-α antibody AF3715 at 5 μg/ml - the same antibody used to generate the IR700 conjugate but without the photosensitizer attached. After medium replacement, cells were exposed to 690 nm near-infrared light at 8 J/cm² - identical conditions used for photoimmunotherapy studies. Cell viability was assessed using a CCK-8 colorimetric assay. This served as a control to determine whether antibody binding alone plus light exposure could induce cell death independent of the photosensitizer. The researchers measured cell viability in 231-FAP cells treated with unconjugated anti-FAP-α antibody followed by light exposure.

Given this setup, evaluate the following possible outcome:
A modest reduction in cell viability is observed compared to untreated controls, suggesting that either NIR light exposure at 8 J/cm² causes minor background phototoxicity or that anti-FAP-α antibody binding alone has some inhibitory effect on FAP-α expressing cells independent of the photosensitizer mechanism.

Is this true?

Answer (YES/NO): NO